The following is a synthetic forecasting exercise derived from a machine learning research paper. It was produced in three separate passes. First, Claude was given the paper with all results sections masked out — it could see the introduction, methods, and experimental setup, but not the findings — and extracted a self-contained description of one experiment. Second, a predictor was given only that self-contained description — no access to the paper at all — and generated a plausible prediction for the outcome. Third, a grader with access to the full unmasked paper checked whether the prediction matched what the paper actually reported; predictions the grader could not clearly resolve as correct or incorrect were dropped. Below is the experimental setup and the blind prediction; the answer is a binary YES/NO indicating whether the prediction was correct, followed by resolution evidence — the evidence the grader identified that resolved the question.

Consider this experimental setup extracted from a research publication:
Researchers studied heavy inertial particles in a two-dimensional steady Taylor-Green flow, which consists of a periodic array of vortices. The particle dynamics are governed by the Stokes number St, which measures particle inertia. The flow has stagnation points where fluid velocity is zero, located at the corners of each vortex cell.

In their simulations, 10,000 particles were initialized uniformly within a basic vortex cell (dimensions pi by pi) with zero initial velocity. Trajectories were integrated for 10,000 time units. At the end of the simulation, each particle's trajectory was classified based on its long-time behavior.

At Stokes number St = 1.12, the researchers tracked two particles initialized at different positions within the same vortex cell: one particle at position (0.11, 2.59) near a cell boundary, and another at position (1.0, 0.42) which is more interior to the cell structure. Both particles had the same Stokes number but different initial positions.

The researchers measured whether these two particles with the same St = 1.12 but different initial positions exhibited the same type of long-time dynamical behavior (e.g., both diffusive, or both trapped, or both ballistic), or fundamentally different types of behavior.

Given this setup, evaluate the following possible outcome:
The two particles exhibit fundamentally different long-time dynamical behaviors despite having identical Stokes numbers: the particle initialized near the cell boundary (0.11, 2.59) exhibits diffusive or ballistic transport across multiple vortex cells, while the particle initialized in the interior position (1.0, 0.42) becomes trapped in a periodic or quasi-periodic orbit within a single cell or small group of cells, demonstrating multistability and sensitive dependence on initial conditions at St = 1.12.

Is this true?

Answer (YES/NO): YES